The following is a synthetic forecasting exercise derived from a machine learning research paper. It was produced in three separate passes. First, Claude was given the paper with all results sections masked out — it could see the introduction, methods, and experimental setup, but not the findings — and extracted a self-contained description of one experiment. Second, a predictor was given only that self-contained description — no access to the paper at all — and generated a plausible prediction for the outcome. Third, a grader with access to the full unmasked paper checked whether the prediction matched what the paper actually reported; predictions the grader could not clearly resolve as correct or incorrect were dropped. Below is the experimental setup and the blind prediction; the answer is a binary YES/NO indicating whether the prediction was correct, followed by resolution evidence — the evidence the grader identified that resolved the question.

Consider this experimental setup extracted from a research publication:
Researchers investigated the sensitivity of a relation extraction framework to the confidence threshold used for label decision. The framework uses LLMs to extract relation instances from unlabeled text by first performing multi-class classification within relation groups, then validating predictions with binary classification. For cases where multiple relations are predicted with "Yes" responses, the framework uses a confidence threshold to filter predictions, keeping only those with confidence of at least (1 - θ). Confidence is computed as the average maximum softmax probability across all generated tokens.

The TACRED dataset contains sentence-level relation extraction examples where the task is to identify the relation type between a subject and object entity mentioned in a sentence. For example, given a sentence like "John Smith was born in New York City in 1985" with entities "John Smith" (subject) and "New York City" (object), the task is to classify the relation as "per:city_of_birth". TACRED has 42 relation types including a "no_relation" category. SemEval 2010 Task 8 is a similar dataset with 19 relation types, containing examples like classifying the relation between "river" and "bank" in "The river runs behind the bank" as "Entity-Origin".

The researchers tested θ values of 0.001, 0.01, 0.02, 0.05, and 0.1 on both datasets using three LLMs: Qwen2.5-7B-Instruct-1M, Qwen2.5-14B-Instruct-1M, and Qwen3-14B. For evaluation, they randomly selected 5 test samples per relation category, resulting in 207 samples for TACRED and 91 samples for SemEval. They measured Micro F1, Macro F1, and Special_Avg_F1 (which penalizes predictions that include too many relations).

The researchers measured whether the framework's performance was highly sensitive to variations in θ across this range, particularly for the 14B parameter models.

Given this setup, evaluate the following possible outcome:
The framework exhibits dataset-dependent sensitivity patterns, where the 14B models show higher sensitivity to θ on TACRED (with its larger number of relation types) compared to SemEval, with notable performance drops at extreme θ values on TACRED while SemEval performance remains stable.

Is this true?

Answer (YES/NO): NO